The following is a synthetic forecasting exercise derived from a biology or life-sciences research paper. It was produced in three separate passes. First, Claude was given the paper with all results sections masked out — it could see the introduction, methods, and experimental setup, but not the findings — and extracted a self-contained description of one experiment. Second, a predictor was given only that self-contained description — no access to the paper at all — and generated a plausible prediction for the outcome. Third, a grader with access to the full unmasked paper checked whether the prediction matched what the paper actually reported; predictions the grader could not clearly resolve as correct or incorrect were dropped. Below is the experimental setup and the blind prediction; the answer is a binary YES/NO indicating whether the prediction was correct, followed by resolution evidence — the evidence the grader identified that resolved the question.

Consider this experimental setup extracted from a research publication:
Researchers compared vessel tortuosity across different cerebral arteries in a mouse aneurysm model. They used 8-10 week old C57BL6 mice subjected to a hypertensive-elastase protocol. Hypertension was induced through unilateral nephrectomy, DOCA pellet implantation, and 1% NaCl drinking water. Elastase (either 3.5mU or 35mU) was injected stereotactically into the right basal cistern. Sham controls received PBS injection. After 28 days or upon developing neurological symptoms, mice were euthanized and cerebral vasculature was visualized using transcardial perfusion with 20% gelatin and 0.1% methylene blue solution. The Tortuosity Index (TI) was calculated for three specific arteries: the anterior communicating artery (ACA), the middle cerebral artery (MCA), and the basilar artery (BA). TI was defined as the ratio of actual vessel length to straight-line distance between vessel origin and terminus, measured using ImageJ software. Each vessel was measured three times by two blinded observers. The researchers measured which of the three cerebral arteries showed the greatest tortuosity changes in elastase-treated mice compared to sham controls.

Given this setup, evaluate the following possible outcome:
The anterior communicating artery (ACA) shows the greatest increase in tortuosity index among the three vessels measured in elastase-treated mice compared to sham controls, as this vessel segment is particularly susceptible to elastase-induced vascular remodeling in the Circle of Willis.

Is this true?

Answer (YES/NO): NO